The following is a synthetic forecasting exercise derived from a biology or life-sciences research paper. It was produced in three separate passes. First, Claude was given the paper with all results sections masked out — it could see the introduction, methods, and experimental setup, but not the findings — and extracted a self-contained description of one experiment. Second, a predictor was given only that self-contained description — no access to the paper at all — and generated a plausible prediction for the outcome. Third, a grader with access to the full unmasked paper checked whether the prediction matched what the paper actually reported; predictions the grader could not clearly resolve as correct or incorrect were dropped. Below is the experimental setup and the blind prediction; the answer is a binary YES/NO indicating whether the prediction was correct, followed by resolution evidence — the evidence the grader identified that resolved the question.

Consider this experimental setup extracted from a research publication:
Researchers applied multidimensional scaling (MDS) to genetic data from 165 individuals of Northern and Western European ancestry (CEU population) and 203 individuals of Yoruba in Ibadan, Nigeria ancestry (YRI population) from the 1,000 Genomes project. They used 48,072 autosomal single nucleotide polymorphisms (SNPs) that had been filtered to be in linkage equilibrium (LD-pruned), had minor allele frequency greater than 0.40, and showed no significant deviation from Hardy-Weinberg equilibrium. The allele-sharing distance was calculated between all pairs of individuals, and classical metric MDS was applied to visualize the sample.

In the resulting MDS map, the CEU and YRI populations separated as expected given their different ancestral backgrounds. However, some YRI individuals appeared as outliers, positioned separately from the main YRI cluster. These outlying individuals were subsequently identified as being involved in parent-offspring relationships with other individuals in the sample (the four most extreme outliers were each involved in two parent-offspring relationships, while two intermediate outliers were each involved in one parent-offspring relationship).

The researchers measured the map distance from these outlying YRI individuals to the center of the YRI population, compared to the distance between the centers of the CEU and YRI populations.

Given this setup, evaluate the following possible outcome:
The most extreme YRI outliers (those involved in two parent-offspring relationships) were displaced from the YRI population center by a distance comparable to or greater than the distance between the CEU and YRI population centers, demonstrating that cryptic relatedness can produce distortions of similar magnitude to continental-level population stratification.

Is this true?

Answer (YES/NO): YES